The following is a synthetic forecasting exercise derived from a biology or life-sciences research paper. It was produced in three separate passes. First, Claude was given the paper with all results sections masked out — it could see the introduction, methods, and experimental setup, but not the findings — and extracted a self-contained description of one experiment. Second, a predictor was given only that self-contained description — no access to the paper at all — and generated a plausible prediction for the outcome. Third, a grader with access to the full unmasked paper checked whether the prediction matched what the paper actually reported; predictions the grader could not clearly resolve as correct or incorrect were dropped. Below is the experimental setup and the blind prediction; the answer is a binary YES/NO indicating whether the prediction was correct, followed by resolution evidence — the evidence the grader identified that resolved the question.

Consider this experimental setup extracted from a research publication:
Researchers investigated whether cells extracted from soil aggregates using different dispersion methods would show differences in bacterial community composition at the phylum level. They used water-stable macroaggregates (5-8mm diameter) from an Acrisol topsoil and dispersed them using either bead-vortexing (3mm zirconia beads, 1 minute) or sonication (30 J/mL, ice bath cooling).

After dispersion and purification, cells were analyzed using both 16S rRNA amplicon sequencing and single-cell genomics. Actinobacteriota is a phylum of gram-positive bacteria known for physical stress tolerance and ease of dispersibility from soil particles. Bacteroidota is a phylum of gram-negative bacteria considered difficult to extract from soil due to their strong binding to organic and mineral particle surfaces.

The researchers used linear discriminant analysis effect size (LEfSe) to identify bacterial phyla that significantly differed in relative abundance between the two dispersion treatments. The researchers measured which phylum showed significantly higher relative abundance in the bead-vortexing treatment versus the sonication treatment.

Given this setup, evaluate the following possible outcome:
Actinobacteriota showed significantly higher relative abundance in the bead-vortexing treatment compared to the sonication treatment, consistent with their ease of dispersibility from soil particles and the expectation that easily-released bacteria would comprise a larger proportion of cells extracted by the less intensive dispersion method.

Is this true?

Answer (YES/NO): YES